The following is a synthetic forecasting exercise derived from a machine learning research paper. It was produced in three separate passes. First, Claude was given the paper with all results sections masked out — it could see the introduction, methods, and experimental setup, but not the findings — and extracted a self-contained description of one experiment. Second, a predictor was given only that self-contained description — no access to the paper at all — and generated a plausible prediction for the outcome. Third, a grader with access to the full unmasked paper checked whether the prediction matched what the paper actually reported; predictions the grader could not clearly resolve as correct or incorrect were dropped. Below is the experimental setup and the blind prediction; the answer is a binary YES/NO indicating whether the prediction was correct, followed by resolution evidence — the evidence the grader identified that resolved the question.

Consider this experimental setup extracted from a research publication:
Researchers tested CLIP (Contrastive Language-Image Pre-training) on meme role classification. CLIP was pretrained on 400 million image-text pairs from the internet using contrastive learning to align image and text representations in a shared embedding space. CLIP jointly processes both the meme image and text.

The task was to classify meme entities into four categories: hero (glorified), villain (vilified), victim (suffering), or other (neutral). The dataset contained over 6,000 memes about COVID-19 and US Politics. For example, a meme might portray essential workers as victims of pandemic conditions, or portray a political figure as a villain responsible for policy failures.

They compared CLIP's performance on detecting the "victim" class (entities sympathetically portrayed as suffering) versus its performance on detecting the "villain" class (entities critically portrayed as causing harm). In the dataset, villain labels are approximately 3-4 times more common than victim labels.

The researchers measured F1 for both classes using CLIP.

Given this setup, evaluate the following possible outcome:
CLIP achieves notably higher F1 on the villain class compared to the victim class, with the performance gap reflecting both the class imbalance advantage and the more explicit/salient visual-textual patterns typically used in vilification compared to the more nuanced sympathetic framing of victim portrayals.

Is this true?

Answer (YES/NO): YES